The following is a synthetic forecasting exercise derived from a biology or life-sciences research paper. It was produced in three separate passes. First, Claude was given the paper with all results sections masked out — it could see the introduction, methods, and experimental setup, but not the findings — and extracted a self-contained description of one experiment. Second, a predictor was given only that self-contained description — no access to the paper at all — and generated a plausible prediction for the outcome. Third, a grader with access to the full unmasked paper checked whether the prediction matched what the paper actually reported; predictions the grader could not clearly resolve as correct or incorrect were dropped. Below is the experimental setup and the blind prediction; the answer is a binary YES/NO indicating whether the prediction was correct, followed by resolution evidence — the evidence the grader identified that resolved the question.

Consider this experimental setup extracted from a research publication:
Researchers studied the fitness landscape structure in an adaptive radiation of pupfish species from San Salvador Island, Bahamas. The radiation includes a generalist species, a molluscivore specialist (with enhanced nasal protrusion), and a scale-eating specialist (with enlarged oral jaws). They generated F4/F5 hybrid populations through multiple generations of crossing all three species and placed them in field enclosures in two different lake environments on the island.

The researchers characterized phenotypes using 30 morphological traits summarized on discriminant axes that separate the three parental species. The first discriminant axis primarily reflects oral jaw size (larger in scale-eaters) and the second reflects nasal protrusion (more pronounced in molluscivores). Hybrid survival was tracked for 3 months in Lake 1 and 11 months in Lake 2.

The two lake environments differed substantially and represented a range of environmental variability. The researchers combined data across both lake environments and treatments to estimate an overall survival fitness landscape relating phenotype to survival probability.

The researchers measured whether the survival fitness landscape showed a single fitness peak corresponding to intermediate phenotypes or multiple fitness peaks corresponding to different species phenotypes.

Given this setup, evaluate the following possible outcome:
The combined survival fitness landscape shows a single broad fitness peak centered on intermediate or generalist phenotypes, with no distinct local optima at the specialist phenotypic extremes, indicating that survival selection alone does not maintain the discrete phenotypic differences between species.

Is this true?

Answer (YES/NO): NO